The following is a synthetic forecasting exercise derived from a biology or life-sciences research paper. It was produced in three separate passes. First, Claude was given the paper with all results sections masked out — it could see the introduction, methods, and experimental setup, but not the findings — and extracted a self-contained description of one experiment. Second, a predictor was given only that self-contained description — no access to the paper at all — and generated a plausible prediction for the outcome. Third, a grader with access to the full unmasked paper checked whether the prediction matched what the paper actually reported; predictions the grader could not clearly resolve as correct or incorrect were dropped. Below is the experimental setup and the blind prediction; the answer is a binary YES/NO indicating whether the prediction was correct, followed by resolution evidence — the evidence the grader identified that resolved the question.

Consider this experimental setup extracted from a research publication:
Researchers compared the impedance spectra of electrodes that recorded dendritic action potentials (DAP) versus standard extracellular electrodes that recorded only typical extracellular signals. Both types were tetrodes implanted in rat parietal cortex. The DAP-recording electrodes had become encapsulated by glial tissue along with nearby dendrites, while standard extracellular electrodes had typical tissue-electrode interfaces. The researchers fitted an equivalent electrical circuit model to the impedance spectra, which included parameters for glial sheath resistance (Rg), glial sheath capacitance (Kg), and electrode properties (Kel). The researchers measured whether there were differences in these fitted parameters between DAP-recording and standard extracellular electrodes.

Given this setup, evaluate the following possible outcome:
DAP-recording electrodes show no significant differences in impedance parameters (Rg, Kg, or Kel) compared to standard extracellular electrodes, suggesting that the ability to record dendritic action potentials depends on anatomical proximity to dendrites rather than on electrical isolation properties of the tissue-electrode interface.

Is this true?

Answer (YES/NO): NO